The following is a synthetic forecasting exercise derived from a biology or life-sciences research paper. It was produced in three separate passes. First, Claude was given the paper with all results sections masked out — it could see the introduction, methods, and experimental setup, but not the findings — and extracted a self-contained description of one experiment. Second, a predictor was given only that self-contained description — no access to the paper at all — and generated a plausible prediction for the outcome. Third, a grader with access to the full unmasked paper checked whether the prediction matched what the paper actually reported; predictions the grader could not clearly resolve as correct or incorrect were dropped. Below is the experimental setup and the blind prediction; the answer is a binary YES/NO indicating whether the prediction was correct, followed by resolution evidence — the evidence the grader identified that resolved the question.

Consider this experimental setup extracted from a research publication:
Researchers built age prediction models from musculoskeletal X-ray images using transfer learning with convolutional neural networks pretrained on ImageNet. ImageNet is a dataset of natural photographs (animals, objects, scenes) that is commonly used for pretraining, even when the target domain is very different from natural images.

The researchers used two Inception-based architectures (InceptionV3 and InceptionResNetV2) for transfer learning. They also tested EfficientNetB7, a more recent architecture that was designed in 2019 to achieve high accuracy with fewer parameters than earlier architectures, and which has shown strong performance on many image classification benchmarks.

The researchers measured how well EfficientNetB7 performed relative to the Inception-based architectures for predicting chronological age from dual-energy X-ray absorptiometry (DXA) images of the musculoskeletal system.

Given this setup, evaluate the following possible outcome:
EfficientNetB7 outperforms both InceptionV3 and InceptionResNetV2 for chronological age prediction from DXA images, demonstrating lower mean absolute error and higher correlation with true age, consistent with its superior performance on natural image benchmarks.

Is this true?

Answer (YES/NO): NO